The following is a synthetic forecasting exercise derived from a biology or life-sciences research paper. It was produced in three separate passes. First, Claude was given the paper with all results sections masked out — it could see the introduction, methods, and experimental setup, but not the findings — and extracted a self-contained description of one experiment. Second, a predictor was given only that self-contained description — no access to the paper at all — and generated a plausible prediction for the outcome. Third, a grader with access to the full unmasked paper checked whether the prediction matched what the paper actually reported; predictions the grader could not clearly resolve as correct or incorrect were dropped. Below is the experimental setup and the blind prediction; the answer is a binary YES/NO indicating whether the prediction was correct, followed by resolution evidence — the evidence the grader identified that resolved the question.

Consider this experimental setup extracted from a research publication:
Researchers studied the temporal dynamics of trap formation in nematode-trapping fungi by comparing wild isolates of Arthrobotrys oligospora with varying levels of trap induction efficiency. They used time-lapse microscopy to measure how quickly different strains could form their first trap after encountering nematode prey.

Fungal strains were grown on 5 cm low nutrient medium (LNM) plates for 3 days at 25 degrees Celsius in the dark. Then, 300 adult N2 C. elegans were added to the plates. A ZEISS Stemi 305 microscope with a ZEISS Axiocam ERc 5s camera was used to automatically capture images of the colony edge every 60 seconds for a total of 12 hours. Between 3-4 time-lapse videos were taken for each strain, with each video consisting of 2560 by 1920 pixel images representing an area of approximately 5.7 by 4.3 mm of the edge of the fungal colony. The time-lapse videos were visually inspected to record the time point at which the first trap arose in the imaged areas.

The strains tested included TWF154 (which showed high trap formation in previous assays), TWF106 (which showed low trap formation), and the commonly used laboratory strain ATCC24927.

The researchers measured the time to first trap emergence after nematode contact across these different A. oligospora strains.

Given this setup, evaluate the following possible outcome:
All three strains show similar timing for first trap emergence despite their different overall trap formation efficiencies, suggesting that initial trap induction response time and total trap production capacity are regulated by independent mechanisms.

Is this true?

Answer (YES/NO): NO